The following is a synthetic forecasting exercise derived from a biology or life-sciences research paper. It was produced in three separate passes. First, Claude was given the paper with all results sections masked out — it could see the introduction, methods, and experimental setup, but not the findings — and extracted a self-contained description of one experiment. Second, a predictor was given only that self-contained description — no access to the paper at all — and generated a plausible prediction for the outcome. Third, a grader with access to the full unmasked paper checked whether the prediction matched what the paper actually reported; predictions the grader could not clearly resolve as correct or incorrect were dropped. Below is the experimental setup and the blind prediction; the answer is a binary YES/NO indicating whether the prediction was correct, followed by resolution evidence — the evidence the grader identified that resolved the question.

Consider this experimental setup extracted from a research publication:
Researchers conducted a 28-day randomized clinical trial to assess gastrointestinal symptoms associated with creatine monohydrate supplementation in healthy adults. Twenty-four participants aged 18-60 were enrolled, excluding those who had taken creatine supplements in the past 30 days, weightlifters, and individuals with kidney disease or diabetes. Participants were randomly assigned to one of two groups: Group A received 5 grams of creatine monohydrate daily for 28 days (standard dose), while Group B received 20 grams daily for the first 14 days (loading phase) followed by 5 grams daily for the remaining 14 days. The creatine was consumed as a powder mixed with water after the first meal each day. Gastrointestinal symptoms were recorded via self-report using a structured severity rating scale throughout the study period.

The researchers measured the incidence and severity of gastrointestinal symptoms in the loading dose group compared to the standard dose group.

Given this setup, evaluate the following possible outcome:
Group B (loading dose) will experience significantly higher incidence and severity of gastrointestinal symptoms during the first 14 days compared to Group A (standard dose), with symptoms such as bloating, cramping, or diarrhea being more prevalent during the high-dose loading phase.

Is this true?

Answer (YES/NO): NO